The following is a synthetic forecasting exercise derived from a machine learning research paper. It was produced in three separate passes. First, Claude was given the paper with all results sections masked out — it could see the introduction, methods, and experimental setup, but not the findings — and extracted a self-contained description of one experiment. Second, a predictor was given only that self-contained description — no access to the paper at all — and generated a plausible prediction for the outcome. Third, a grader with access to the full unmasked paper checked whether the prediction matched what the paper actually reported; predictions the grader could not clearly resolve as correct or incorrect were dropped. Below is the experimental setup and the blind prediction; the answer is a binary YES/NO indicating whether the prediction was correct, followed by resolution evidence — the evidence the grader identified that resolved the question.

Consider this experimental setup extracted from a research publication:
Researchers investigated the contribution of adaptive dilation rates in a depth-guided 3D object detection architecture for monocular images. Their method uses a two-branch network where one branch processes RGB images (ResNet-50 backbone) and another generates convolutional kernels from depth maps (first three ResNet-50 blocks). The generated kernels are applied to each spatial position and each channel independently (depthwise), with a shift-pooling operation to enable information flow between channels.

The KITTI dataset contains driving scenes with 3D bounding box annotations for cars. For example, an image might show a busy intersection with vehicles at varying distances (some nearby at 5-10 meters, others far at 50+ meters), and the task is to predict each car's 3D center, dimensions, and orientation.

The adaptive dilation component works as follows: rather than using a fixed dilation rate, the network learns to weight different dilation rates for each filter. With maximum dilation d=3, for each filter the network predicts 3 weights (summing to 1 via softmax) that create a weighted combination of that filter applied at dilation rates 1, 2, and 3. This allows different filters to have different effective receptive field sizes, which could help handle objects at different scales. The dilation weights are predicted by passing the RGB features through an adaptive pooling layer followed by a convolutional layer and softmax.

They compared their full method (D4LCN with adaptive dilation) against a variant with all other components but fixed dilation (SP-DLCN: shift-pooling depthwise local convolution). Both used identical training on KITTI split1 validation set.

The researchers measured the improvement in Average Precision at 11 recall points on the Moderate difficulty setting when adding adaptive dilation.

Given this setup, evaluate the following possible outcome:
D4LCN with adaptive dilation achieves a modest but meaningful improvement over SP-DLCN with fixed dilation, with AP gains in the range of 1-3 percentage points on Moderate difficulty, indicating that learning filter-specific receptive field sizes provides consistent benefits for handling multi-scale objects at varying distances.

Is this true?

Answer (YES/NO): YES